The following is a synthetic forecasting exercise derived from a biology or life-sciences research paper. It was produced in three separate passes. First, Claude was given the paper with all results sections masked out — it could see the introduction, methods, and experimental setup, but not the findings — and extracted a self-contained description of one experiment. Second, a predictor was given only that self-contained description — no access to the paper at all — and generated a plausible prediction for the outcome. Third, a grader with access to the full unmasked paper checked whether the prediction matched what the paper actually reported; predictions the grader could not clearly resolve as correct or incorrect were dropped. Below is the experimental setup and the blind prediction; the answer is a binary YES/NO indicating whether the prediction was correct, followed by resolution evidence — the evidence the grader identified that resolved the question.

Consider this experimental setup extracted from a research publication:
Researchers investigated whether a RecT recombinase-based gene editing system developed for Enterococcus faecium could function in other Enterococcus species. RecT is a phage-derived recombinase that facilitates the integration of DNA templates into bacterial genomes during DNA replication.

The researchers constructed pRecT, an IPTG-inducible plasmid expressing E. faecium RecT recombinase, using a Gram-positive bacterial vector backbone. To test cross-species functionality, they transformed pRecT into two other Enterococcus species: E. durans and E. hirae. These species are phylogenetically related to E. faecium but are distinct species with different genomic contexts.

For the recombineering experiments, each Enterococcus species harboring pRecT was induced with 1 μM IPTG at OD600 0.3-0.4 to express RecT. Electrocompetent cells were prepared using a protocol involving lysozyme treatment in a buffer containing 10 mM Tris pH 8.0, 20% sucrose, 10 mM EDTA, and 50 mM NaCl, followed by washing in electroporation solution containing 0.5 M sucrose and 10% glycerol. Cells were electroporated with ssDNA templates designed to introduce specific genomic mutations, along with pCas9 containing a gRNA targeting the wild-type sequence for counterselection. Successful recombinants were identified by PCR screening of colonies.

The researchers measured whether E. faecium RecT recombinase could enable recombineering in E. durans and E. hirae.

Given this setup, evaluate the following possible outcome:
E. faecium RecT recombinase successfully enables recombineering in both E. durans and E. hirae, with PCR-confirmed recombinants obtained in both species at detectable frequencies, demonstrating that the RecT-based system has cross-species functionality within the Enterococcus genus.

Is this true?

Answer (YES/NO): YES